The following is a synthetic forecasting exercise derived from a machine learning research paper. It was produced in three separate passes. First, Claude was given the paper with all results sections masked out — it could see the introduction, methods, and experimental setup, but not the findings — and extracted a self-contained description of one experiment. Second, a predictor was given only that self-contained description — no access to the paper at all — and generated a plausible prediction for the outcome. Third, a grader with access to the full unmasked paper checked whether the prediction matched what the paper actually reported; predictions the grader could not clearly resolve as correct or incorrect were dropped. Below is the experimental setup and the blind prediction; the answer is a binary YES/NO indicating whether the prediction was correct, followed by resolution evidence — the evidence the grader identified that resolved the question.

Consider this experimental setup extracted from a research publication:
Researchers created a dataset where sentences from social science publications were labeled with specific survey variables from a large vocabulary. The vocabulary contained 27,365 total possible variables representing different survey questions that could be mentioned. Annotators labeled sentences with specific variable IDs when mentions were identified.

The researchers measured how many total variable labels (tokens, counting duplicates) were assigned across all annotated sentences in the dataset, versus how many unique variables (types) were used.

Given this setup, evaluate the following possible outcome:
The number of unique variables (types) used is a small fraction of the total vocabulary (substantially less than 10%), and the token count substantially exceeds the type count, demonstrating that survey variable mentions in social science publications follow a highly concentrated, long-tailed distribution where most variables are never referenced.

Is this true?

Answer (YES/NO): YES